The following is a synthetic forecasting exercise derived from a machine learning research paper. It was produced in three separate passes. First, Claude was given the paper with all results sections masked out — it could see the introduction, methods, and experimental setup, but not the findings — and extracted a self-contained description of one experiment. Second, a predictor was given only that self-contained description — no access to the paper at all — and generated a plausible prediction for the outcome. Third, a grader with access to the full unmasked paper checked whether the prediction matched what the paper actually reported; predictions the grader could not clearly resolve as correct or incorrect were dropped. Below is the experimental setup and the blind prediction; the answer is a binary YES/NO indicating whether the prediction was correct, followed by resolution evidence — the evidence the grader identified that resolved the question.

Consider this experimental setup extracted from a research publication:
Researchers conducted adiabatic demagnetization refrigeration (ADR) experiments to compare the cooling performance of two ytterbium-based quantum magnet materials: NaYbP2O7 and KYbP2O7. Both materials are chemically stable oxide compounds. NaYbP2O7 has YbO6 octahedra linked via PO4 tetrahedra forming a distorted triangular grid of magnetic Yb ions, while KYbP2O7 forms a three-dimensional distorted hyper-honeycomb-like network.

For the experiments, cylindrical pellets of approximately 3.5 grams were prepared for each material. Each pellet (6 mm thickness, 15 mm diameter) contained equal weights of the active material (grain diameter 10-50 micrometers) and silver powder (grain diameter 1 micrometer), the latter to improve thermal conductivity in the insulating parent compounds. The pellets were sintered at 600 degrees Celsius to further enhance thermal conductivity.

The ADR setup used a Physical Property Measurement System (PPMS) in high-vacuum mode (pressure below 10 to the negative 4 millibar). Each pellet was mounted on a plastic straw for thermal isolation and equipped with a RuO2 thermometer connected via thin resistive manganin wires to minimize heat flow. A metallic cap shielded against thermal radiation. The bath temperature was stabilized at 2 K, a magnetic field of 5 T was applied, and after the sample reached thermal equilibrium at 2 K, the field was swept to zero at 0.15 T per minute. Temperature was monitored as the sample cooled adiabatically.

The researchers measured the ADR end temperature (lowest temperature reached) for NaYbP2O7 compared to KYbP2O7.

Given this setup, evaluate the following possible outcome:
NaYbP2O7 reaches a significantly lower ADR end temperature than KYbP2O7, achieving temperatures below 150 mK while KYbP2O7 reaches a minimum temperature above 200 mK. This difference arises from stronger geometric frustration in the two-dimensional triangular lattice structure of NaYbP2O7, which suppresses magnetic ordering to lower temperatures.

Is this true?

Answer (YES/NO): NO